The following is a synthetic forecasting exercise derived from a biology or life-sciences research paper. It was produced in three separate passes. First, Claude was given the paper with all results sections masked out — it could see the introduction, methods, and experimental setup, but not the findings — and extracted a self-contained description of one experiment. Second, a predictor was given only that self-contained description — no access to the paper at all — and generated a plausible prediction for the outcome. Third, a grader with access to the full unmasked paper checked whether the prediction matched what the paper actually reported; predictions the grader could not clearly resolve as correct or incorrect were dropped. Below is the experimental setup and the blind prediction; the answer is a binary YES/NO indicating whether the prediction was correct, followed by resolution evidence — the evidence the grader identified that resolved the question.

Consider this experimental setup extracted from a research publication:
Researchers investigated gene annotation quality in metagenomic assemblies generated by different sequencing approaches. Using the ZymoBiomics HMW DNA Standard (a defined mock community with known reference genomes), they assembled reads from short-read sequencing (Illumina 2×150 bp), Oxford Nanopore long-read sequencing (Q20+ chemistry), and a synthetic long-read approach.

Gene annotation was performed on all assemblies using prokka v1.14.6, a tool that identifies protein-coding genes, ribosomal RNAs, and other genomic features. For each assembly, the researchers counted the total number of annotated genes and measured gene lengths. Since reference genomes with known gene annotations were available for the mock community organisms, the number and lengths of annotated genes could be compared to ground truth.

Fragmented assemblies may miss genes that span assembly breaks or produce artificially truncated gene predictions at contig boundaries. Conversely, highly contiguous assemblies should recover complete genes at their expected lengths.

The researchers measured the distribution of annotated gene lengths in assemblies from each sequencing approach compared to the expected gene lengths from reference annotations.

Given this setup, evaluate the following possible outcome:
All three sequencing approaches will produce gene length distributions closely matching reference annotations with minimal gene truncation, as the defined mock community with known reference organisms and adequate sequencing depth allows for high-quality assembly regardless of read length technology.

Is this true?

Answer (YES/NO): NO